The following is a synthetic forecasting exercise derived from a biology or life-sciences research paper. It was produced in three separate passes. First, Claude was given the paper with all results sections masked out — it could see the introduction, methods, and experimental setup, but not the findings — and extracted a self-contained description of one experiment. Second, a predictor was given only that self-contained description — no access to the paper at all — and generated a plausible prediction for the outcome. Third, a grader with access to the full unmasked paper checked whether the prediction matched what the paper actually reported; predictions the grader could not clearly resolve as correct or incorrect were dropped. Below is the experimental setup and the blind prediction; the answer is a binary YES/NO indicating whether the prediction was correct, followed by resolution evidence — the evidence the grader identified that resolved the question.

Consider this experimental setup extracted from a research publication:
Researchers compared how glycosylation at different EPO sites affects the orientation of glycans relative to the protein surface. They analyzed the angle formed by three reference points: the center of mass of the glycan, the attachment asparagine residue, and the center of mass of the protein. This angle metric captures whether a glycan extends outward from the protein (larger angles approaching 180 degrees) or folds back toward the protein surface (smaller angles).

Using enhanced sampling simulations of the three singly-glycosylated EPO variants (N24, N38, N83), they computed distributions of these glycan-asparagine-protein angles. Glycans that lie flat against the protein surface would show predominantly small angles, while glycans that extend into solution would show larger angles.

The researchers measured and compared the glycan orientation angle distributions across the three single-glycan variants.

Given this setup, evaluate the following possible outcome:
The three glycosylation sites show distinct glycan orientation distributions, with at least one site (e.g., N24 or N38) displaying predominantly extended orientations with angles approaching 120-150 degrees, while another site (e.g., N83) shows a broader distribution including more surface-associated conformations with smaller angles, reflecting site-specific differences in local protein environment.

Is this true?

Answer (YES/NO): NO